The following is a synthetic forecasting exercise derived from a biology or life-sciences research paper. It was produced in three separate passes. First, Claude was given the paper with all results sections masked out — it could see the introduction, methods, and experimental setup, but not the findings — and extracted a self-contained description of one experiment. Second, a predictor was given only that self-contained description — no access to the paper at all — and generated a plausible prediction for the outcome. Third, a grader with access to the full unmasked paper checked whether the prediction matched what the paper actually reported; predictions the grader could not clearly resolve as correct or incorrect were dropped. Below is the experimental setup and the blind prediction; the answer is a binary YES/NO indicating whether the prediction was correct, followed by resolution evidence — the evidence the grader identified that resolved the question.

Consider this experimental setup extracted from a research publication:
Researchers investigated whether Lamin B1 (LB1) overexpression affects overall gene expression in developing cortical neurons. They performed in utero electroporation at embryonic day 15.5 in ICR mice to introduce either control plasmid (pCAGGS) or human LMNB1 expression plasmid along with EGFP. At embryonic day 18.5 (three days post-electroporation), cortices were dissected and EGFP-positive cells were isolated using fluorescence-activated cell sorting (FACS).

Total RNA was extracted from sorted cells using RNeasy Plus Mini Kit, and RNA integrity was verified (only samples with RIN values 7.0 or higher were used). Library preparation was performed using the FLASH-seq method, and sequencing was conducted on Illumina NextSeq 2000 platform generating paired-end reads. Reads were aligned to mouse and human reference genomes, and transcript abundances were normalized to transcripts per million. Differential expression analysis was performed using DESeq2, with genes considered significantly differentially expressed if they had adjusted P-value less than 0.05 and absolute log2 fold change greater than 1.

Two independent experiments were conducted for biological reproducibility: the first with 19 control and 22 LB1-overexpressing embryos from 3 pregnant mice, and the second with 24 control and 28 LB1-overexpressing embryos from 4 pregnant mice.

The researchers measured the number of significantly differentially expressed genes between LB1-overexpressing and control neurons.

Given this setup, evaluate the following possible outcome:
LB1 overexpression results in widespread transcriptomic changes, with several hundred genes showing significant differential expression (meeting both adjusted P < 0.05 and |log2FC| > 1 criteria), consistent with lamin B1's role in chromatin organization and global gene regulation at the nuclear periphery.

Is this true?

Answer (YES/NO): NO